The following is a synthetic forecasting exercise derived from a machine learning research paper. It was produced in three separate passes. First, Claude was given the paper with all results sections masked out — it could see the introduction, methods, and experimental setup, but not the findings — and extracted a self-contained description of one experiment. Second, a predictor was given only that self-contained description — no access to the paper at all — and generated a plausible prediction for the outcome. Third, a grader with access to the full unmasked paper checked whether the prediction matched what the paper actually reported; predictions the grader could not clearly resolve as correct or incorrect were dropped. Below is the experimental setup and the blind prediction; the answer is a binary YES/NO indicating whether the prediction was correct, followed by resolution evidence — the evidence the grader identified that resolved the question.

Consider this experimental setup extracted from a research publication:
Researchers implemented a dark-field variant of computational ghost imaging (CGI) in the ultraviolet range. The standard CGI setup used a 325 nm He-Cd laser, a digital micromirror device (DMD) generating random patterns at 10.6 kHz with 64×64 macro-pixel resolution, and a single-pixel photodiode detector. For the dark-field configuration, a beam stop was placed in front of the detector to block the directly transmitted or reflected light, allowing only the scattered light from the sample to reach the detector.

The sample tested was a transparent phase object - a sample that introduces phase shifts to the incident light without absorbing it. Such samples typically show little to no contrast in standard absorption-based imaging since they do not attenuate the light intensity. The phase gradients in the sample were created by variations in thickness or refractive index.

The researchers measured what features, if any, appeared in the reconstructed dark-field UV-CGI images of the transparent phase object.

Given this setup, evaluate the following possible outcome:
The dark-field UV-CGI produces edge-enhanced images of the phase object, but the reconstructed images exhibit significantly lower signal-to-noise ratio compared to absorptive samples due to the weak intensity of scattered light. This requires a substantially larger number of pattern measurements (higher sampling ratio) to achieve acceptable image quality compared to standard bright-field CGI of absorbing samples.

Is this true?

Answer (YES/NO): NO